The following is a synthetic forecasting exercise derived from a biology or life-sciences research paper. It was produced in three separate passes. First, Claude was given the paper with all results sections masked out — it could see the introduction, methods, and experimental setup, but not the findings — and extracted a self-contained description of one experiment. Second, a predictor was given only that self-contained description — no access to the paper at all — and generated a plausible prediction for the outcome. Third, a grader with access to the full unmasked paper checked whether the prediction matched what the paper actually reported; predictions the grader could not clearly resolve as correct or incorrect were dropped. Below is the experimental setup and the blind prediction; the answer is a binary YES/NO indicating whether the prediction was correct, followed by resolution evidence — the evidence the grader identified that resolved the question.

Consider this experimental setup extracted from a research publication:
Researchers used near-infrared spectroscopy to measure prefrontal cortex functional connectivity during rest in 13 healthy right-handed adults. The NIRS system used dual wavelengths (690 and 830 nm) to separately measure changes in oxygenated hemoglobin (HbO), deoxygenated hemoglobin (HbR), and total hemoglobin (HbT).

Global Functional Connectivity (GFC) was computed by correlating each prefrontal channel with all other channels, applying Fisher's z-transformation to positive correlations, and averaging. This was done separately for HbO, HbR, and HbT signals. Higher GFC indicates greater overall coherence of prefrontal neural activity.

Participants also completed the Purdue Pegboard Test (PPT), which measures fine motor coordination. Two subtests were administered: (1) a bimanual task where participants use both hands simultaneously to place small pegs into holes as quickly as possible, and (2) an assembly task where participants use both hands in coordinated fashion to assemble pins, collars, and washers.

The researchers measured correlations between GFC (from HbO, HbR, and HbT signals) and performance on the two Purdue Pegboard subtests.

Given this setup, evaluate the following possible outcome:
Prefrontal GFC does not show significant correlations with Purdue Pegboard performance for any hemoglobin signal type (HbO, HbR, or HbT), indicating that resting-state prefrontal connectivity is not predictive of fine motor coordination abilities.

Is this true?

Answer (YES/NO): NO